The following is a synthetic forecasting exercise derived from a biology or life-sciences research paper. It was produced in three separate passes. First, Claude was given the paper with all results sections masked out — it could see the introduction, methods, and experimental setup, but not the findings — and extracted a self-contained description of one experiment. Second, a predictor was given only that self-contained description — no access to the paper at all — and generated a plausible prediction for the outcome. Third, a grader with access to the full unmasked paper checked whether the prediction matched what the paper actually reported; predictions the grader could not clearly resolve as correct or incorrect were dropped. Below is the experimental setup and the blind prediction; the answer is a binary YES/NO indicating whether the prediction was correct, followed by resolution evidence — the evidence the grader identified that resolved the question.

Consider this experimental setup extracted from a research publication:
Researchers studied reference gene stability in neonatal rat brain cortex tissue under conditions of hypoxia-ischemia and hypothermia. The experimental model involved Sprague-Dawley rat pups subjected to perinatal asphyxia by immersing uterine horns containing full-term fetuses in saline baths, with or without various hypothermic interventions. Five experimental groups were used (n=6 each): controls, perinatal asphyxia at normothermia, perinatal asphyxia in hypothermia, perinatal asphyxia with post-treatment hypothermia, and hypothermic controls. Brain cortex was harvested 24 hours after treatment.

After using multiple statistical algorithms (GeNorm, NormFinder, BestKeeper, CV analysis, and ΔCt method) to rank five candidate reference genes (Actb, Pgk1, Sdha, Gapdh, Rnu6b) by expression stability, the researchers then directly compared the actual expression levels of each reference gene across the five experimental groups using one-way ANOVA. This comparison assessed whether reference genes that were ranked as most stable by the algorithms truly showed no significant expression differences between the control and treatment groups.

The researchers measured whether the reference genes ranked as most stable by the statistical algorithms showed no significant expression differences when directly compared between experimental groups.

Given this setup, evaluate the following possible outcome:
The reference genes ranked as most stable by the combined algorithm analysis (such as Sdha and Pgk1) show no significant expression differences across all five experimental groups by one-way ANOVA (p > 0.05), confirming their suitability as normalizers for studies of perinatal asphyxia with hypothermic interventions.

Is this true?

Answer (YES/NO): NO